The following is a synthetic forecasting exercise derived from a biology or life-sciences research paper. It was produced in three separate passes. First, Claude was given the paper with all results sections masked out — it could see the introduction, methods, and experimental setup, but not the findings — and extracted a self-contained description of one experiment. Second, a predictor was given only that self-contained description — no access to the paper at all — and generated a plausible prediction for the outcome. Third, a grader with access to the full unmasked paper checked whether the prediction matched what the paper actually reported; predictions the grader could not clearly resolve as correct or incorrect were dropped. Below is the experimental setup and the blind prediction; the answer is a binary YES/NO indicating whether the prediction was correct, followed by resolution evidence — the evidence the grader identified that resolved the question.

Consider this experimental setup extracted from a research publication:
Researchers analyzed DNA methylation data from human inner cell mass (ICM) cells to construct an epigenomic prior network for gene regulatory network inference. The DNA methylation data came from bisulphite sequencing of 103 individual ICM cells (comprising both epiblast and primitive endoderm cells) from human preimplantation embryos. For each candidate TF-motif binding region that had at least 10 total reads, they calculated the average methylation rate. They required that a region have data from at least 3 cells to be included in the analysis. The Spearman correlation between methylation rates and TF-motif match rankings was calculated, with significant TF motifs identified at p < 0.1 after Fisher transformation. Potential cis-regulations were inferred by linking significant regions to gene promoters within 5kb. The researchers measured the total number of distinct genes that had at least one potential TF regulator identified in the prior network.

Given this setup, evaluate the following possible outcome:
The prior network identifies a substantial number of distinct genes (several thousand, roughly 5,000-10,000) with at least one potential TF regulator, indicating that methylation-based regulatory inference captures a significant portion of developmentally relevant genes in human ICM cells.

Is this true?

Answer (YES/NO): NO